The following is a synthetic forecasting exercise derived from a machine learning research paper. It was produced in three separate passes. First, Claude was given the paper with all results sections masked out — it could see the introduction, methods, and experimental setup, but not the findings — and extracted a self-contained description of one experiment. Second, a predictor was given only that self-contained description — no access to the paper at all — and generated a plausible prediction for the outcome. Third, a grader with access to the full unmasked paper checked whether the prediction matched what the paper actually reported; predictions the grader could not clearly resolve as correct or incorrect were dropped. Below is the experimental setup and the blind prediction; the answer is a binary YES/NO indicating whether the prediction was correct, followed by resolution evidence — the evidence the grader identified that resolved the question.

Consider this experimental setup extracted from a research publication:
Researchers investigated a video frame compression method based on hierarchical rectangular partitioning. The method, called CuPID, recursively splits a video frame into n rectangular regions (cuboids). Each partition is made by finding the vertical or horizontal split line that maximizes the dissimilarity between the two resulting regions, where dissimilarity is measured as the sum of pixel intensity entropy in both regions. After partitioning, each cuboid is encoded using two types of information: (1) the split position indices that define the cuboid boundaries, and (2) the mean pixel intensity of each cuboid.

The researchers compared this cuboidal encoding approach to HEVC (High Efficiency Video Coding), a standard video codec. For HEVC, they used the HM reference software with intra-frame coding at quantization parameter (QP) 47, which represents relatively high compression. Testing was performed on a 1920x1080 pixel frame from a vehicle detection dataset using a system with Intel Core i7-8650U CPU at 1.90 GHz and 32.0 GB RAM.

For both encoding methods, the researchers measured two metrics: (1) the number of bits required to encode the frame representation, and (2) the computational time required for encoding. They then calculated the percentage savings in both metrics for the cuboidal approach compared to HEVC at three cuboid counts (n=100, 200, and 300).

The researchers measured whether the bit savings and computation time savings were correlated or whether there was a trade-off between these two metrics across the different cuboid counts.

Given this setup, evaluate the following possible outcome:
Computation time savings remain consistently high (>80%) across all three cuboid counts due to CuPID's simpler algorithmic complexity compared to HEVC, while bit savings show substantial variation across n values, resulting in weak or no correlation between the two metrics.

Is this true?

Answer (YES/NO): NO